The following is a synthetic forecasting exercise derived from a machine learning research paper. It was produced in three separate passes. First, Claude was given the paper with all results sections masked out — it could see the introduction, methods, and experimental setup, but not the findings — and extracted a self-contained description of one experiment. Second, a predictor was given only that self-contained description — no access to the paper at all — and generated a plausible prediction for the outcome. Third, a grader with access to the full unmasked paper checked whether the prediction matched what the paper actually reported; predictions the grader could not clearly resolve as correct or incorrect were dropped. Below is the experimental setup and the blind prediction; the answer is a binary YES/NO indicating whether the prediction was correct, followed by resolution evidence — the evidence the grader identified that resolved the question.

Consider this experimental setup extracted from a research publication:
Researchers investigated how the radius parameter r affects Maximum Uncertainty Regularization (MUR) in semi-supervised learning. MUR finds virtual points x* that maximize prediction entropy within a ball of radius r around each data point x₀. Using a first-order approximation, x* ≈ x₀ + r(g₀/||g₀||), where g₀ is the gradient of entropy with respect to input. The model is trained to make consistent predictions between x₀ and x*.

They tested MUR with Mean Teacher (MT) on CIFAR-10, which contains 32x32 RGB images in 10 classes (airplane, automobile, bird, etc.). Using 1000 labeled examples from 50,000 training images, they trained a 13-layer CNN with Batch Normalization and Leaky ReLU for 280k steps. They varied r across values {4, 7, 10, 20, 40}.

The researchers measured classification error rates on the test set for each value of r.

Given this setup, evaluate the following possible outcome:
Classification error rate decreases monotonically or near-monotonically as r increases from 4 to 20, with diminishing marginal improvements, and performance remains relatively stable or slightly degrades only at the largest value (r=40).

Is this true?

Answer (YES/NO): NO